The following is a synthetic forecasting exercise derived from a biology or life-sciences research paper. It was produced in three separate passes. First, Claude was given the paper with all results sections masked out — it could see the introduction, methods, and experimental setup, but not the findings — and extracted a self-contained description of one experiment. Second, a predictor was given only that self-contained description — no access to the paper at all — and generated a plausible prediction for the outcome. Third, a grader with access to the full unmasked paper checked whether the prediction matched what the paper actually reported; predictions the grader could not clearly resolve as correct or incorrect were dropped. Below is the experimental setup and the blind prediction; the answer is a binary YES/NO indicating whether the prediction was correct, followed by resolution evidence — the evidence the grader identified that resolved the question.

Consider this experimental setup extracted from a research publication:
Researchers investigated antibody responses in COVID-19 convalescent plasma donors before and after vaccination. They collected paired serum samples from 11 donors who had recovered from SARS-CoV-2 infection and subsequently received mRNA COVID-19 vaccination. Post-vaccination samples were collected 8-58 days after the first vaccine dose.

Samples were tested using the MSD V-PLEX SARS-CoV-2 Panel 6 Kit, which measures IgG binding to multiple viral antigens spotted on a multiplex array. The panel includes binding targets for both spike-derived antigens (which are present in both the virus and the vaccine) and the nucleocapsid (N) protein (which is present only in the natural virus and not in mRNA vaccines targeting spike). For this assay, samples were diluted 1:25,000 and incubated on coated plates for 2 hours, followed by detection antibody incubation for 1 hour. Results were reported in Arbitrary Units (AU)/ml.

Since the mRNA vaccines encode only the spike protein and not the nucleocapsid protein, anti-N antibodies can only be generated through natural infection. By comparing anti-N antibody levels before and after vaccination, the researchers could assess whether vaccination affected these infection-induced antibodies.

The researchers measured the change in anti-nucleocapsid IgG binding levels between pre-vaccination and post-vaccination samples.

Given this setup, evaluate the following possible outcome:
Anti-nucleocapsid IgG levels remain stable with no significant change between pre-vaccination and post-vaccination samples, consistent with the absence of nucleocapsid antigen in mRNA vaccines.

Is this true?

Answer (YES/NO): NO